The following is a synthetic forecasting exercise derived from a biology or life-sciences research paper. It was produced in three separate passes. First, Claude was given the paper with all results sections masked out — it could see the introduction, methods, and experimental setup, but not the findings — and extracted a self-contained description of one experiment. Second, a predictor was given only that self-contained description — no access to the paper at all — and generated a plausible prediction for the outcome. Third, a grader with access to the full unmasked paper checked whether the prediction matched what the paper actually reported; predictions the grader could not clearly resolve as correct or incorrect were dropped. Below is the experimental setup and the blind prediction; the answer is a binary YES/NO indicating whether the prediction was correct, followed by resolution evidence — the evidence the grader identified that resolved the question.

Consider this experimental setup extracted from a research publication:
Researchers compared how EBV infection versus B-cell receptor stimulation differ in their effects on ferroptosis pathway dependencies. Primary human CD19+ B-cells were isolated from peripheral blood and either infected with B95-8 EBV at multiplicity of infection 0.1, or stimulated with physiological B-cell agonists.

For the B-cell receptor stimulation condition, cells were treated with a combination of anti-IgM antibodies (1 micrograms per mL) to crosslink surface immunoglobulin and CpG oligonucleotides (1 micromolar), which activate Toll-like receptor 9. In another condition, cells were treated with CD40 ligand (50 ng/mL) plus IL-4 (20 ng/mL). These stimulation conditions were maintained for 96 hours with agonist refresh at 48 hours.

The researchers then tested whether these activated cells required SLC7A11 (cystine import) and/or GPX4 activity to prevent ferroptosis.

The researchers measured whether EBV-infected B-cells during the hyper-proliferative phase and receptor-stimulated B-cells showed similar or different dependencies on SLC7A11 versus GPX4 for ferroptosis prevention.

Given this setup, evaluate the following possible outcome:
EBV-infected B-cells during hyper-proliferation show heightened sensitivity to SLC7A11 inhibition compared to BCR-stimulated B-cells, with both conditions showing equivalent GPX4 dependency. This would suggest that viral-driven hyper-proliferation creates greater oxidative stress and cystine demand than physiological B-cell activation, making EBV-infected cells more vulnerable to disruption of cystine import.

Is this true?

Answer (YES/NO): NO